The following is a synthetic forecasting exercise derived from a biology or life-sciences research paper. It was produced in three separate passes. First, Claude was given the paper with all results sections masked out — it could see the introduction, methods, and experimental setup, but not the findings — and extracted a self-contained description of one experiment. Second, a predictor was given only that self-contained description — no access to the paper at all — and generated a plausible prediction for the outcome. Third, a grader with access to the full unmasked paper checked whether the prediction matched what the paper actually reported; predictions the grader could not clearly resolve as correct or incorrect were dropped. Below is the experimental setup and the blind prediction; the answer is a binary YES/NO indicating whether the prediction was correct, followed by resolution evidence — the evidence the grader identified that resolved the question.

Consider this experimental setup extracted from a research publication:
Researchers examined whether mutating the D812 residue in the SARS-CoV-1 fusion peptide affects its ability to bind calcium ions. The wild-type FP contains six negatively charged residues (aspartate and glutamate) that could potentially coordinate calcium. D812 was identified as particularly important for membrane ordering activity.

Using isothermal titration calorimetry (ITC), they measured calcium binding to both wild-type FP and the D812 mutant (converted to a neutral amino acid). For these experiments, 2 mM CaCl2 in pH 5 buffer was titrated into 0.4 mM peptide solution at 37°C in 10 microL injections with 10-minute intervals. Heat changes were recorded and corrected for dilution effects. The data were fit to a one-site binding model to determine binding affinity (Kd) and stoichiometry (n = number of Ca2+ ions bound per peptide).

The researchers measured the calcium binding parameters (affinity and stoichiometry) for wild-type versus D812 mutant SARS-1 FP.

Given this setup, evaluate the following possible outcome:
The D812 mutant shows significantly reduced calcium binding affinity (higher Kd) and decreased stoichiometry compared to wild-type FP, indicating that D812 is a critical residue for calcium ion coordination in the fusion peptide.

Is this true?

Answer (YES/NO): NO